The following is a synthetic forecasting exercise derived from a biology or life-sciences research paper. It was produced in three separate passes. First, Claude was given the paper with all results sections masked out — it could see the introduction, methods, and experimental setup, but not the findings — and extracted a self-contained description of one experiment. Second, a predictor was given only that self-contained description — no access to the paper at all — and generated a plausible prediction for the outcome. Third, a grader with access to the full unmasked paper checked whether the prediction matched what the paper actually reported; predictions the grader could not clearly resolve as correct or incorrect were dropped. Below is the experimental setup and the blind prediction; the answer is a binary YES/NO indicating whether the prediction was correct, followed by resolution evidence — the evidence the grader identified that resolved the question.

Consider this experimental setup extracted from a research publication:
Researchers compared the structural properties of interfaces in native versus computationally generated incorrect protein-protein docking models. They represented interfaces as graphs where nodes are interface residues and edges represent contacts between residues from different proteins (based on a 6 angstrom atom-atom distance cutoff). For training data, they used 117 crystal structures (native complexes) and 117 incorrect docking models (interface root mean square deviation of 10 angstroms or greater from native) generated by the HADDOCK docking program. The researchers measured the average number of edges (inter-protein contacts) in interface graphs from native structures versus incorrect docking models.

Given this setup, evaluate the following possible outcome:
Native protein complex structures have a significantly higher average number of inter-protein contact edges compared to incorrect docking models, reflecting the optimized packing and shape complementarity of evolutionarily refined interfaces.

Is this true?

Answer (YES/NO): YES